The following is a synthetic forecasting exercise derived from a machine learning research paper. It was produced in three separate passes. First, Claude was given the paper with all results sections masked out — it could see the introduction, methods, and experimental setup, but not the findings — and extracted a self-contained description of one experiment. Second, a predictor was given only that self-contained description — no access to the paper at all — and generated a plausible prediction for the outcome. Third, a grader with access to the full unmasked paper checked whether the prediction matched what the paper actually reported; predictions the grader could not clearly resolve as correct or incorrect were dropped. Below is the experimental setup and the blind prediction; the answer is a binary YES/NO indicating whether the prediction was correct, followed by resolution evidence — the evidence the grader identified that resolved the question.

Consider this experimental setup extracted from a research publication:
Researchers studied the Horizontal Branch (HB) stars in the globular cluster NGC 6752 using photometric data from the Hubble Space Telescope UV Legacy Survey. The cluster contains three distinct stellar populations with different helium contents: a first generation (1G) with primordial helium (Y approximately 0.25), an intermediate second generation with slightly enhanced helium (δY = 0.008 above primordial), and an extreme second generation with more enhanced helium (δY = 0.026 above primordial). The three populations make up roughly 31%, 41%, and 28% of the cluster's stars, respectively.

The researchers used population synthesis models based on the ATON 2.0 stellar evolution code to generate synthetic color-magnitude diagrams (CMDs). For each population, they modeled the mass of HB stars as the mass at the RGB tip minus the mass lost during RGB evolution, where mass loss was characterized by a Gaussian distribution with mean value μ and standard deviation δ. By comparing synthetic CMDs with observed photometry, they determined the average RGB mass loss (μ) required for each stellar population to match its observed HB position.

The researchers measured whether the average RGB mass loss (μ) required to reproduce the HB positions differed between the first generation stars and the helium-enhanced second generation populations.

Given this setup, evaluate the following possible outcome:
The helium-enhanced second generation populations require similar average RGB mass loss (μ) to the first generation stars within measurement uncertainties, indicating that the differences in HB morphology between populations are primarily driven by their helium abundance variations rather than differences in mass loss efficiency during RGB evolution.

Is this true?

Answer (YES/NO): NO